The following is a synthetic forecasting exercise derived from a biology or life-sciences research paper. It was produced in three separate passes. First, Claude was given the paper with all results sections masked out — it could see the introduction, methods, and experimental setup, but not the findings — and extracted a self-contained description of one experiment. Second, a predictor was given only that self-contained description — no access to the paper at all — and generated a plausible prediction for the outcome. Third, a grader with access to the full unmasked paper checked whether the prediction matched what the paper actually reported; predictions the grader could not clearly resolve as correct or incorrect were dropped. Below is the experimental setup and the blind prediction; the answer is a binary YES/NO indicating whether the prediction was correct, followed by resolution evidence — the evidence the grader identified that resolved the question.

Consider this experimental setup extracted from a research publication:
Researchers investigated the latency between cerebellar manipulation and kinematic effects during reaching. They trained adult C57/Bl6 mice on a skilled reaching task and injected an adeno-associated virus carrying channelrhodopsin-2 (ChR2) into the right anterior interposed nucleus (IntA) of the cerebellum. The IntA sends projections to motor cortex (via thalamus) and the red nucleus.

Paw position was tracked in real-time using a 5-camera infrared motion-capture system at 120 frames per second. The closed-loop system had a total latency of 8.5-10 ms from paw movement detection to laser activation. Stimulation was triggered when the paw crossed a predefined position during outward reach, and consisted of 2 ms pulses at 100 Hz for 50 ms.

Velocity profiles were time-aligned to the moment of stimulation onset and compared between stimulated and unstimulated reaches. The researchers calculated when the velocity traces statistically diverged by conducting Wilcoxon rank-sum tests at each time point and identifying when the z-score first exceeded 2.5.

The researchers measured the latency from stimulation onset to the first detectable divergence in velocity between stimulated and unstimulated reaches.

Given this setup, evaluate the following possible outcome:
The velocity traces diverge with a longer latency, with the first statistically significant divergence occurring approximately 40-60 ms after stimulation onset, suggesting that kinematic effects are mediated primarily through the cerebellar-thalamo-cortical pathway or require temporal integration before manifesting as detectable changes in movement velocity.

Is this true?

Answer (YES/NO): NO